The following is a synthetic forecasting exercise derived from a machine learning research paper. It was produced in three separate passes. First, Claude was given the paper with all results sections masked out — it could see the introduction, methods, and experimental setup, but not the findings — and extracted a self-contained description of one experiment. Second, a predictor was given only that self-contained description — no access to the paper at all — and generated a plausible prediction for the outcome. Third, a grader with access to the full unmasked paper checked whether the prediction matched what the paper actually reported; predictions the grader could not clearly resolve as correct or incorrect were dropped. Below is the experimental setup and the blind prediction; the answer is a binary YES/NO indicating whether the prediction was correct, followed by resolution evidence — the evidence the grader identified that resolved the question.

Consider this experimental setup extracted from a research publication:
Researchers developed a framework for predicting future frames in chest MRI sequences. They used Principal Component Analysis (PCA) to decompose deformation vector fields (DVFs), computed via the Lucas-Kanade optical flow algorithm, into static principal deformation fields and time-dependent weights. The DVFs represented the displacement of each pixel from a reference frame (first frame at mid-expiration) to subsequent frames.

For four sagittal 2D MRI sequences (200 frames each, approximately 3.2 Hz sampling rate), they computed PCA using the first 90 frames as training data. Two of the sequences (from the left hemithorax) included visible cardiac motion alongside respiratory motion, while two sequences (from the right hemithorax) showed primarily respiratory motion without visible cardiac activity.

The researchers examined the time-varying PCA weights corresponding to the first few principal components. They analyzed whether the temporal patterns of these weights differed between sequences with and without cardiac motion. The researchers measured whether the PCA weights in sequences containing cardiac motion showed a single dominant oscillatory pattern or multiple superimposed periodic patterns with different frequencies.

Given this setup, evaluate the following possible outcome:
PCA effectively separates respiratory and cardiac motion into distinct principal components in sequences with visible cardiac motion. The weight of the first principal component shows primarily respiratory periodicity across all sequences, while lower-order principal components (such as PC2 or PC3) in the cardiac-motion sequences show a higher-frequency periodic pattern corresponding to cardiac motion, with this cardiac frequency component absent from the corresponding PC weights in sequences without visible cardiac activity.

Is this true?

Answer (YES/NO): NO